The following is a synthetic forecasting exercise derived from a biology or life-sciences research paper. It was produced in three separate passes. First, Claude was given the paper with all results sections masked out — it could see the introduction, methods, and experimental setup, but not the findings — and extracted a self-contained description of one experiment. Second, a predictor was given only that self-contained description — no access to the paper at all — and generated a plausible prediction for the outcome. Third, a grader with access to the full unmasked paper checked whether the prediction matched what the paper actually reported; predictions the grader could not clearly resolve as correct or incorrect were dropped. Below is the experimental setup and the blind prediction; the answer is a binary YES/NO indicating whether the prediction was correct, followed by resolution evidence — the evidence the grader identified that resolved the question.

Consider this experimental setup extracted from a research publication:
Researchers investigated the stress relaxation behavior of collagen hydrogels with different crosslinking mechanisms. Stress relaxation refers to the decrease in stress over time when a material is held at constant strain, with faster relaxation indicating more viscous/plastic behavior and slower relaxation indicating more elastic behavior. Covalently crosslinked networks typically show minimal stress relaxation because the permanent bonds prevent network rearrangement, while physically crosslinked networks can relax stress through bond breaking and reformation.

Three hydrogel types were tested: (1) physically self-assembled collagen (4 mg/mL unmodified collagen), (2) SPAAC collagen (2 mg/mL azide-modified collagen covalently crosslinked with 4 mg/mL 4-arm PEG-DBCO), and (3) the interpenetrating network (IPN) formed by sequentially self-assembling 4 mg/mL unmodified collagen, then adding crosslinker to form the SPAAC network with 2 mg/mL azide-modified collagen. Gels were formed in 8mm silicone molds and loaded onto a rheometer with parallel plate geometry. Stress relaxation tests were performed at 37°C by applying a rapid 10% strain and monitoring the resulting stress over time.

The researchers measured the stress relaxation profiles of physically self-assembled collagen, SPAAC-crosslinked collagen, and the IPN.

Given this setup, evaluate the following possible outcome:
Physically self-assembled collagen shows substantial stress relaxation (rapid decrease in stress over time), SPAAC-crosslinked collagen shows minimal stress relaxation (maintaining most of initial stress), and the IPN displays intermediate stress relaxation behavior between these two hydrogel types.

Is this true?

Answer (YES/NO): YES